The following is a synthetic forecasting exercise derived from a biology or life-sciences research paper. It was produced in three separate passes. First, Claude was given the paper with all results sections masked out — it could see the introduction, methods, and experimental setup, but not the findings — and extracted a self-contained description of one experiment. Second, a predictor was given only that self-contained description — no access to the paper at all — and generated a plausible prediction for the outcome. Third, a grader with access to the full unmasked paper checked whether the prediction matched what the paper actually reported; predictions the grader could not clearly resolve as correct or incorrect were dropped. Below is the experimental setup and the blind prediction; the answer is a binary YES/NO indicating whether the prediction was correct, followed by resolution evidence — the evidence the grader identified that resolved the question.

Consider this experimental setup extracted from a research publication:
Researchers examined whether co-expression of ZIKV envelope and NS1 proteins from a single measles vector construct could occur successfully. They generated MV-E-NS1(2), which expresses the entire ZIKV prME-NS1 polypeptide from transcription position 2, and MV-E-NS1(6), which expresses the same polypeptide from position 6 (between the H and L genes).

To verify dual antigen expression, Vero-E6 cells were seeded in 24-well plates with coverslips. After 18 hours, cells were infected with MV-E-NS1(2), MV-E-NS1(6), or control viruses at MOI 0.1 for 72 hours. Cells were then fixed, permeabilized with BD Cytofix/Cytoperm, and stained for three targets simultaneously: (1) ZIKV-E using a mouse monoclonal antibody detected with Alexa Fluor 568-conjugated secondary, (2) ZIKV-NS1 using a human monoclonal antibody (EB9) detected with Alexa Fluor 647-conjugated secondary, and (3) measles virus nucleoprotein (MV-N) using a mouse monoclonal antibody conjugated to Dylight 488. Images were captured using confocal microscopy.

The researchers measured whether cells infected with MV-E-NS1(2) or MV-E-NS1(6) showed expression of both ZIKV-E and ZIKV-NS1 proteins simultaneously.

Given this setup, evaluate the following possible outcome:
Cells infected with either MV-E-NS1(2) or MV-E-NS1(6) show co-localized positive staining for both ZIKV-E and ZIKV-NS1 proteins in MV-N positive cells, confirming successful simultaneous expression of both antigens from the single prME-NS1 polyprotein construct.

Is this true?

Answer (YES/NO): YES